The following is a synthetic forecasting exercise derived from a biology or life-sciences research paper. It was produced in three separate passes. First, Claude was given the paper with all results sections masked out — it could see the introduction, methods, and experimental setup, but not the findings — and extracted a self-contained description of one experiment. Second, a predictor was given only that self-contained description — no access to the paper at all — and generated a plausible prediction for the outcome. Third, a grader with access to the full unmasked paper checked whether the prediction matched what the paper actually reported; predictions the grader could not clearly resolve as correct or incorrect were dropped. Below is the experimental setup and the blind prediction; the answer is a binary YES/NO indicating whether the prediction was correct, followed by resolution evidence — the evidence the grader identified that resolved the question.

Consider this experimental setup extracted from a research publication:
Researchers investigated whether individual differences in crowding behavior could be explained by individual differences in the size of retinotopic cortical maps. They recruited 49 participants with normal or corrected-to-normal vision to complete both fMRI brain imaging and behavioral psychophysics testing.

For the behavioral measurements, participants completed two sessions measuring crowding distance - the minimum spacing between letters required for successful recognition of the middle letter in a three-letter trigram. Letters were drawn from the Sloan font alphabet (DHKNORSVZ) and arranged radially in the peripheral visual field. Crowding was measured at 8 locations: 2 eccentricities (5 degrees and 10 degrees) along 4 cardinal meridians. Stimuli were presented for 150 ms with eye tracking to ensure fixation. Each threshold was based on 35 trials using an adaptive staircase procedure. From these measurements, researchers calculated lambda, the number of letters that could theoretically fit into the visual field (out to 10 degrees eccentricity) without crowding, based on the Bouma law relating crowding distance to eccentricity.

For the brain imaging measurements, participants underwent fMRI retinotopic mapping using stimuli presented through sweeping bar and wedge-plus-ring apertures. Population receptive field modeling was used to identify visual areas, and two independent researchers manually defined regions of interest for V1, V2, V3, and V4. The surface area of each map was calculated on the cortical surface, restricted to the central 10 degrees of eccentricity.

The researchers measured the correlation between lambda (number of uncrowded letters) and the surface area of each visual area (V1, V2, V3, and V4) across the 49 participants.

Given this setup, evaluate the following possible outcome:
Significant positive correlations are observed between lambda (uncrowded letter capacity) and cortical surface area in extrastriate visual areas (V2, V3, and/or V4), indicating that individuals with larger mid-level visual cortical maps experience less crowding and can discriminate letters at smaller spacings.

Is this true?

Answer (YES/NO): NO